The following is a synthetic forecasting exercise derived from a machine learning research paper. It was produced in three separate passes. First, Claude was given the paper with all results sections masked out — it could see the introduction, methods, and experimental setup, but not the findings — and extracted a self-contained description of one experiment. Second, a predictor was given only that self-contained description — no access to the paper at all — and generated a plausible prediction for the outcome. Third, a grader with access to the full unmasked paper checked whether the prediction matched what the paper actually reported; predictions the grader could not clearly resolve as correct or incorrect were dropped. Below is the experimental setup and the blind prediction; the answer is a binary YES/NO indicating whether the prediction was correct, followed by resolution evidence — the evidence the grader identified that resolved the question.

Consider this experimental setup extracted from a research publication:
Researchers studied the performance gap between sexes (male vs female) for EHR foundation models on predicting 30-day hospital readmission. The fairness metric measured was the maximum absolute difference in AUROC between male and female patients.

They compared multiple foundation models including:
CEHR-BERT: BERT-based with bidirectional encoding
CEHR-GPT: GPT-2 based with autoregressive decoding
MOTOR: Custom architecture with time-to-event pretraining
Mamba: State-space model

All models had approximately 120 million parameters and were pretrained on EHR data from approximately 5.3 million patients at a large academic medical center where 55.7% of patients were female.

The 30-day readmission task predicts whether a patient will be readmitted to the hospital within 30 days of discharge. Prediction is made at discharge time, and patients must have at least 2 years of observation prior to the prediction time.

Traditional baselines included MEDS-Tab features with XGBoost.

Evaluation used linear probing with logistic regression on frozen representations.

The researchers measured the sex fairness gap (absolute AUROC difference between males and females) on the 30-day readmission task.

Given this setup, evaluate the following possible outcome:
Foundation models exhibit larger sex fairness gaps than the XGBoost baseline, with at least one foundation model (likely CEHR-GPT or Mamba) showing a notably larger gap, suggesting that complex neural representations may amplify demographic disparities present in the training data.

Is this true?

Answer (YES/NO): NO